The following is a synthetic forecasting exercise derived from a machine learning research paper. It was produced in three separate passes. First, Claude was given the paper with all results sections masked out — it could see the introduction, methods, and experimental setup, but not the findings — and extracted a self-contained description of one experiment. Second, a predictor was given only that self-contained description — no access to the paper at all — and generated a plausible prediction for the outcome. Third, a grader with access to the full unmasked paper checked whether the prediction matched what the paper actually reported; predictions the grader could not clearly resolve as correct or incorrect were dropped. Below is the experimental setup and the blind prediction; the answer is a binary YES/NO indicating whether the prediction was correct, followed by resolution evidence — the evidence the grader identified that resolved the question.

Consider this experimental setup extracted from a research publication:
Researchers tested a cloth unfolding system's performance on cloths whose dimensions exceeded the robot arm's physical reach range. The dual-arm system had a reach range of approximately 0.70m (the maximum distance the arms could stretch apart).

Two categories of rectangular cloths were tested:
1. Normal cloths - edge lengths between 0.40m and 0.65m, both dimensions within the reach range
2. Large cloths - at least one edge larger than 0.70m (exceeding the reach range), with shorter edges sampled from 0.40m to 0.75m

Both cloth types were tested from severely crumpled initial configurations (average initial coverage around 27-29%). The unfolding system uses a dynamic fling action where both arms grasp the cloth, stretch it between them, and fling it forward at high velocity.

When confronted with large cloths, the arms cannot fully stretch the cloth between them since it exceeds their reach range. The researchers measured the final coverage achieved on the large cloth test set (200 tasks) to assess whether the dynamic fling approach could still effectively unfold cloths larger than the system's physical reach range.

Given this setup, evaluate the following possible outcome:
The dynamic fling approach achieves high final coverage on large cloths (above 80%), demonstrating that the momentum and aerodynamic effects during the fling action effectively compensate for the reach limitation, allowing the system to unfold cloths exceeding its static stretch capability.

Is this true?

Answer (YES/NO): NO